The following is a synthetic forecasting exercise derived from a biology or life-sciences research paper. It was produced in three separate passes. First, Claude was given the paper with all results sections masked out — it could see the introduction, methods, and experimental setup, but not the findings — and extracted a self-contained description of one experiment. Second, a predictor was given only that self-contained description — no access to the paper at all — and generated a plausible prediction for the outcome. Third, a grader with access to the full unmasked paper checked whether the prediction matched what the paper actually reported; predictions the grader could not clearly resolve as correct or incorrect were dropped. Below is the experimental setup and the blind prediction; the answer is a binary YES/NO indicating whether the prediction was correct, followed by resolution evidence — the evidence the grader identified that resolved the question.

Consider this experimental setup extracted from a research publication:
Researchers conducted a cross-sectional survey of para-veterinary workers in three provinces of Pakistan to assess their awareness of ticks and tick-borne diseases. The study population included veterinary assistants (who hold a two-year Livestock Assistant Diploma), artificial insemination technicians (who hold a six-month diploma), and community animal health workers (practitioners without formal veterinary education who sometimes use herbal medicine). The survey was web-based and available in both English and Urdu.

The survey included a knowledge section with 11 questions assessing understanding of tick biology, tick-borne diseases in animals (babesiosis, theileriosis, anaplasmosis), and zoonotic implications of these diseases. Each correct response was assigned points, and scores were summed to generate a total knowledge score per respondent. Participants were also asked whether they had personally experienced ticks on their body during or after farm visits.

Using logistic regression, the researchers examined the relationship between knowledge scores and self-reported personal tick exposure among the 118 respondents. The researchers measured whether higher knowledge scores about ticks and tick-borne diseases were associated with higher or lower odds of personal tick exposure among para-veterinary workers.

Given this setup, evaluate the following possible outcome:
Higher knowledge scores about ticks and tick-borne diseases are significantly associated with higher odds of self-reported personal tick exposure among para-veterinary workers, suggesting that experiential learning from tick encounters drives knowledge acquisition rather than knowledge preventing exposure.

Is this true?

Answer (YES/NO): NO